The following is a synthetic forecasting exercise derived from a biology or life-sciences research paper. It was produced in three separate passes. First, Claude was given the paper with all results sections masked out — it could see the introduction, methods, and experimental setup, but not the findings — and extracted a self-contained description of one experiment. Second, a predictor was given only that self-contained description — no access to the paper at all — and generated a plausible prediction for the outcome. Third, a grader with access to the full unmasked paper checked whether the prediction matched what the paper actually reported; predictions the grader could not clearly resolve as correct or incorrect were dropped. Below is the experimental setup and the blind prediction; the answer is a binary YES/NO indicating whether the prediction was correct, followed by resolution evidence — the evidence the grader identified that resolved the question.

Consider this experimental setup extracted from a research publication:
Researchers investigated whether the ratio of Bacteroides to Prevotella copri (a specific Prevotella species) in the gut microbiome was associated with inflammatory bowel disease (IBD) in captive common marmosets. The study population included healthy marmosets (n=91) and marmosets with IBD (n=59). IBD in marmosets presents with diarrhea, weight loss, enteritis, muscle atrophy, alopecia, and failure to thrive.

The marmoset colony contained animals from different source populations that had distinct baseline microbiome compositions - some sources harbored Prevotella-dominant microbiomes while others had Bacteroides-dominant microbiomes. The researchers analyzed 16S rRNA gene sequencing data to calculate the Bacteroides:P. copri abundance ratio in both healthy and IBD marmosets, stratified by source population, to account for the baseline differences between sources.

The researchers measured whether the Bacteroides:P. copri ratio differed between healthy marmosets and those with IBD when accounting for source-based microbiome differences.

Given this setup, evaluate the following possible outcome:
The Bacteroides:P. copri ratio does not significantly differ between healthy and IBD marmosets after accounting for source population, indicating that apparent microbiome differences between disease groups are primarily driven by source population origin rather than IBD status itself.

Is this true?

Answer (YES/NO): NO